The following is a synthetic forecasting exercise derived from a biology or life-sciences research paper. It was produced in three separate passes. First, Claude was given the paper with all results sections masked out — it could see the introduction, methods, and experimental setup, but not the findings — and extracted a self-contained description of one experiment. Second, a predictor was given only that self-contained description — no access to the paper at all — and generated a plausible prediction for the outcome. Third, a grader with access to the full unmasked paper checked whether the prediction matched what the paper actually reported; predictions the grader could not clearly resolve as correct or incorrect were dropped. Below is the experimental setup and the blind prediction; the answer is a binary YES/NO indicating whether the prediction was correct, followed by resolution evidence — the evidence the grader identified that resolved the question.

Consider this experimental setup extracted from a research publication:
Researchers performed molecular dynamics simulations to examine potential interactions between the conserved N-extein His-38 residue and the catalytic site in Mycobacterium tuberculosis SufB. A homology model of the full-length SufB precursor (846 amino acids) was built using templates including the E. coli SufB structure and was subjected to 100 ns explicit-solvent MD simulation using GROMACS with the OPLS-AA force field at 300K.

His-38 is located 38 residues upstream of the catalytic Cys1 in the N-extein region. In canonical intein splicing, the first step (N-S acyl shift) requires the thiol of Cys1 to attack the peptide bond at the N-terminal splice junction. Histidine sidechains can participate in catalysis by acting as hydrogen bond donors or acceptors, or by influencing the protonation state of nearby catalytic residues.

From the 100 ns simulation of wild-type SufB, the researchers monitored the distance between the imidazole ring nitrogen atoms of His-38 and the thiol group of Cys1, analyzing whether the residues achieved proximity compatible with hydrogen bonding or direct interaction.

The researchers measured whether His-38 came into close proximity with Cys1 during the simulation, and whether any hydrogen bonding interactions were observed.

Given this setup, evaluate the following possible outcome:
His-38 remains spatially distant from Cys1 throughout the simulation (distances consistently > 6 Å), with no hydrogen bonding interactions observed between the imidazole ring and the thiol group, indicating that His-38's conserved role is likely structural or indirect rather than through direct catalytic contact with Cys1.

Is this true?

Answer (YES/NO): NO